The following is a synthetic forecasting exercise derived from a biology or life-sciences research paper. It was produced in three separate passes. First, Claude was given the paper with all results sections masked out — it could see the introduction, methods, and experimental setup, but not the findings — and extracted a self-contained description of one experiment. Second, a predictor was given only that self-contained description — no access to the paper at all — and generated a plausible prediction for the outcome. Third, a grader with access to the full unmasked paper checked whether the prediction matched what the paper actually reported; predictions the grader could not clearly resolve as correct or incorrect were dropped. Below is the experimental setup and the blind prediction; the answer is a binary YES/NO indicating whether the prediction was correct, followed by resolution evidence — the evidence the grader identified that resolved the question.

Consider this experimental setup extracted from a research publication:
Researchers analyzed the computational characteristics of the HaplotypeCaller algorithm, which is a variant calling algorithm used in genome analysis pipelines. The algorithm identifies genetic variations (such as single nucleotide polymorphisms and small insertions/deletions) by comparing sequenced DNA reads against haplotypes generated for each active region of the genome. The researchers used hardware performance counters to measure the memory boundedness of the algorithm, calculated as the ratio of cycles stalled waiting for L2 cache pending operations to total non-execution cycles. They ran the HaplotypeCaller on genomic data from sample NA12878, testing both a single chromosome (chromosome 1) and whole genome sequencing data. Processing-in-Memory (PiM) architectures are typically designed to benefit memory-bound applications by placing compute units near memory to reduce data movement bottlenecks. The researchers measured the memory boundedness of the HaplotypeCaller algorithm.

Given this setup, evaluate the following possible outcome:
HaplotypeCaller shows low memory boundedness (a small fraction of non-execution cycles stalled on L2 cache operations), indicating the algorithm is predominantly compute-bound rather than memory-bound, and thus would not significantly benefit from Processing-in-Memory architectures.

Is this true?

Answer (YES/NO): YES